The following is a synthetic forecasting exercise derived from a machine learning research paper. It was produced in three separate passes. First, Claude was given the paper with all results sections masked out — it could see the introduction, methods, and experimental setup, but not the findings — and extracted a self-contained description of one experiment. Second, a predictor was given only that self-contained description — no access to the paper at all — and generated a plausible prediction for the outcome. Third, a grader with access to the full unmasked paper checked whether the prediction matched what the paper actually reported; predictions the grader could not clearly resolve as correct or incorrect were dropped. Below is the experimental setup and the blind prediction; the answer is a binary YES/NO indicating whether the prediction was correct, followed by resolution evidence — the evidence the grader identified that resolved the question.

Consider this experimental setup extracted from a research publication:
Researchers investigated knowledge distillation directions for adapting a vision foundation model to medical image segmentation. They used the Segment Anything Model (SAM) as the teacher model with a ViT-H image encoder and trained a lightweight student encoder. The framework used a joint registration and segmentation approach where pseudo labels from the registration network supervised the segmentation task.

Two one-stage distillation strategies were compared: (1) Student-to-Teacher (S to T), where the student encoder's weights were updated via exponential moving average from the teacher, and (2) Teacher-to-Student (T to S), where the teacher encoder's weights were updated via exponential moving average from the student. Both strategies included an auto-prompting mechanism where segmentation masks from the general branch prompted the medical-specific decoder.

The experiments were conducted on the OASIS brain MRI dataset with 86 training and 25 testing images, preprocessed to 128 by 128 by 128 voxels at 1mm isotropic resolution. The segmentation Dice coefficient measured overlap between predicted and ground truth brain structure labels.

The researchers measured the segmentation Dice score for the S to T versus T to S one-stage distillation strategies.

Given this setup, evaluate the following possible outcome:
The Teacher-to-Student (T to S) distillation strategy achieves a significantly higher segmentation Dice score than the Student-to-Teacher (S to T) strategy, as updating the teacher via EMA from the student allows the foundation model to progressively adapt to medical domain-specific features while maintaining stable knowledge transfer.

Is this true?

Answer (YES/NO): NO